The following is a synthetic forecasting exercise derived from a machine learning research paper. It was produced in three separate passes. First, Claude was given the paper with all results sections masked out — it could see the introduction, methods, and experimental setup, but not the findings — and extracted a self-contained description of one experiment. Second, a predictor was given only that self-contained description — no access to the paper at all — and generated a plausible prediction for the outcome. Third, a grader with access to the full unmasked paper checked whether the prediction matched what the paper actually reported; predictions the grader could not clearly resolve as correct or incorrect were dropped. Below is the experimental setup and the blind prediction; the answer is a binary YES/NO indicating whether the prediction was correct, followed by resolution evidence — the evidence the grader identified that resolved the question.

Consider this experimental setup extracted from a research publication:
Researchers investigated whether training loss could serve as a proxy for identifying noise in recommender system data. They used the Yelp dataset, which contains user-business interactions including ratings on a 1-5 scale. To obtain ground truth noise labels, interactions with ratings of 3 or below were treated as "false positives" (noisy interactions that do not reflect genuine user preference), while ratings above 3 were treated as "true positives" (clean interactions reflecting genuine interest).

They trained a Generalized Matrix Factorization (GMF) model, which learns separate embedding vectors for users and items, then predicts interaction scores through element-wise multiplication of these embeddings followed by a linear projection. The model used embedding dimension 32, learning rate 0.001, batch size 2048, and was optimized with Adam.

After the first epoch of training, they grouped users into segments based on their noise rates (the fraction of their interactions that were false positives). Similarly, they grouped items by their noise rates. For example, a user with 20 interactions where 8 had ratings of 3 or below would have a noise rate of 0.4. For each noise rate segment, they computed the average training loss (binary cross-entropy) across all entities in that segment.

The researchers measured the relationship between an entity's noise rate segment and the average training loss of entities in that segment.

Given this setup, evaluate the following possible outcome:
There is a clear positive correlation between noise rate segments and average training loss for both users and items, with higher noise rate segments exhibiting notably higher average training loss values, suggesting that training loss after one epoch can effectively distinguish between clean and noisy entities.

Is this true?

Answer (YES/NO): YES